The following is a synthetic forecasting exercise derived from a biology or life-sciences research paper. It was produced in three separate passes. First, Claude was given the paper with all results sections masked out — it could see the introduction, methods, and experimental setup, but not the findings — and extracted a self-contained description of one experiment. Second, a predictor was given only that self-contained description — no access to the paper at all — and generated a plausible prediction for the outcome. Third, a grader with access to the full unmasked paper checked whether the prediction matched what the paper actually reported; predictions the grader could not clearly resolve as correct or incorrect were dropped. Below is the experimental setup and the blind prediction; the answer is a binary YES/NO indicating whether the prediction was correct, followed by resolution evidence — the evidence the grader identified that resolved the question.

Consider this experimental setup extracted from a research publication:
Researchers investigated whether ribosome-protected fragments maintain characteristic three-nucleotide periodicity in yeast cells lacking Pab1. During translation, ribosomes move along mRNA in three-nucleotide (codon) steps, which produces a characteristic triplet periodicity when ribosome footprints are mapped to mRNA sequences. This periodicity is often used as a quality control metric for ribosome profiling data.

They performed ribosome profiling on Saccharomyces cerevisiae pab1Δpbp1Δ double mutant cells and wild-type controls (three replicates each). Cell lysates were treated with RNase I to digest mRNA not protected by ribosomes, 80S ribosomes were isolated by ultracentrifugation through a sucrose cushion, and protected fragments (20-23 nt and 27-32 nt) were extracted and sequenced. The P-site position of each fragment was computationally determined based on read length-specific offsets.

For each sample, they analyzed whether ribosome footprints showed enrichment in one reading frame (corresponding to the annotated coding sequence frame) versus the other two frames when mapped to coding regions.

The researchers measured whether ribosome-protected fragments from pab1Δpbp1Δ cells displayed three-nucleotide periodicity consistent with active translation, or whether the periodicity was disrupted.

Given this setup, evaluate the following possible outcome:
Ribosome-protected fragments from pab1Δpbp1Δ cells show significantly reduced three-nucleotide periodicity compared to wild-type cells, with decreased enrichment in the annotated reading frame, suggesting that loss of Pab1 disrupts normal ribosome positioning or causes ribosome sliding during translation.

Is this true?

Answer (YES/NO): NO